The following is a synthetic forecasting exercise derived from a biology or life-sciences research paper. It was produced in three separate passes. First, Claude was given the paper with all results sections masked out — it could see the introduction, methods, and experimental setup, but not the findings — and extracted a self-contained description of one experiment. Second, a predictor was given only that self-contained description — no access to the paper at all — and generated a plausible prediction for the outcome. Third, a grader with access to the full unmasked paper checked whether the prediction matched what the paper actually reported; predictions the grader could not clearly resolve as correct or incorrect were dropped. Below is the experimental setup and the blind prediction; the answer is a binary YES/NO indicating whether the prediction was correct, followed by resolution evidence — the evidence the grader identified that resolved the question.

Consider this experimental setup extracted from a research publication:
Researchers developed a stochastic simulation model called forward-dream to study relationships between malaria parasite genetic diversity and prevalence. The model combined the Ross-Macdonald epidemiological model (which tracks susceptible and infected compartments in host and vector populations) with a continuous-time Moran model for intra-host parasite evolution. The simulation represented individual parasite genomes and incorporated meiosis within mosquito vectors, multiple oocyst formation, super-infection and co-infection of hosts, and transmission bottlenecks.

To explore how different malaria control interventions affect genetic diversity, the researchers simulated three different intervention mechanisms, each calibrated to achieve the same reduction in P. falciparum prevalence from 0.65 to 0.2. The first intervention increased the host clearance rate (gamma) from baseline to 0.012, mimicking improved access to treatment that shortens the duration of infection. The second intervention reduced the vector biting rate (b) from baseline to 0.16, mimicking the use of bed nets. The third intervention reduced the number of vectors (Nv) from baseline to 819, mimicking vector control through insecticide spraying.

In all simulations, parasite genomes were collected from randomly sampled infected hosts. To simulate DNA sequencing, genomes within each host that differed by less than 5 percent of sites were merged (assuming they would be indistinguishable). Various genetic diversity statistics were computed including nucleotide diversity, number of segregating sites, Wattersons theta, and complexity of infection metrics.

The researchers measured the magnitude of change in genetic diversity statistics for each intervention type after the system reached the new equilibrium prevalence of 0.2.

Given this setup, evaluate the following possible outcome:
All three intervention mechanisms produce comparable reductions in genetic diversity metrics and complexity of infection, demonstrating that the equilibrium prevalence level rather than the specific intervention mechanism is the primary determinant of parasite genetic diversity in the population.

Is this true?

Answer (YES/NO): NO